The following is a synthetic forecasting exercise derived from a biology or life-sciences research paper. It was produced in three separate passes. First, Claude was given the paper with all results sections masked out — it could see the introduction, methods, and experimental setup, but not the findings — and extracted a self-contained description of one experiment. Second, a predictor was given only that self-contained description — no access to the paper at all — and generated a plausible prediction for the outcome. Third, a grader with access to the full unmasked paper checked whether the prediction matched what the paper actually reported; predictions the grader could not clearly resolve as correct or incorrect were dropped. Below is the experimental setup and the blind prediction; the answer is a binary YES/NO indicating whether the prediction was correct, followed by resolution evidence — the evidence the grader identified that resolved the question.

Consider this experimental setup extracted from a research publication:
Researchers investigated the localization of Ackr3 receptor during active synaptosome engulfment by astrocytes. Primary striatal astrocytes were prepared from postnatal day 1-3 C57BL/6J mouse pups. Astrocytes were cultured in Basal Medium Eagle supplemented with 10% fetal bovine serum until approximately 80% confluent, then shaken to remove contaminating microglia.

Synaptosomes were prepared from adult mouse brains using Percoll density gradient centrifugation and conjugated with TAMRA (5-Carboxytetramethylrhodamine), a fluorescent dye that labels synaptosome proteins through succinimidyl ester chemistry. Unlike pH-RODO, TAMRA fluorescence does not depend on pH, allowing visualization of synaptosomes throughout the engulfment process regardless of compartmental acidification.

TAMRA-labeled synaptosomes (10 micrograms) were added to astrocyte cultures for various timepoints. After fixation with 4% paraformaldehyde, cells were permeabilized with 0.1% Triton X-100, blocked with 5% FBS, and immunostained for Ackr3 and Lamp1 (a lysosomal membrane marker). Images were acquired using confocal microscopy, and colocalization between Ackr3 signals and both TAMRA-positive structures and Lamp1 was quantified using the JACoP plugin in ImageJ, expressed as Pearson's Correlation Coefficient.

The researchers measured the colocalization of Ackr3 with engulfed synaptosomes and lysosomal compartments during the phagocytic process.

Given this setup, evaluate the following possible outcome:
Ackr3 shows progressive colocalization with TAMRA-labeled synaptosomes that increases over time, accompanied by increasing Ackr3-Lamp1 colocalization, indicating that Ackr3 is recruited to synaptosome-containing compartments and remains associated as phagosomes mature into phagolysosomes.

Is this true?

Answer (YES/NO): NO